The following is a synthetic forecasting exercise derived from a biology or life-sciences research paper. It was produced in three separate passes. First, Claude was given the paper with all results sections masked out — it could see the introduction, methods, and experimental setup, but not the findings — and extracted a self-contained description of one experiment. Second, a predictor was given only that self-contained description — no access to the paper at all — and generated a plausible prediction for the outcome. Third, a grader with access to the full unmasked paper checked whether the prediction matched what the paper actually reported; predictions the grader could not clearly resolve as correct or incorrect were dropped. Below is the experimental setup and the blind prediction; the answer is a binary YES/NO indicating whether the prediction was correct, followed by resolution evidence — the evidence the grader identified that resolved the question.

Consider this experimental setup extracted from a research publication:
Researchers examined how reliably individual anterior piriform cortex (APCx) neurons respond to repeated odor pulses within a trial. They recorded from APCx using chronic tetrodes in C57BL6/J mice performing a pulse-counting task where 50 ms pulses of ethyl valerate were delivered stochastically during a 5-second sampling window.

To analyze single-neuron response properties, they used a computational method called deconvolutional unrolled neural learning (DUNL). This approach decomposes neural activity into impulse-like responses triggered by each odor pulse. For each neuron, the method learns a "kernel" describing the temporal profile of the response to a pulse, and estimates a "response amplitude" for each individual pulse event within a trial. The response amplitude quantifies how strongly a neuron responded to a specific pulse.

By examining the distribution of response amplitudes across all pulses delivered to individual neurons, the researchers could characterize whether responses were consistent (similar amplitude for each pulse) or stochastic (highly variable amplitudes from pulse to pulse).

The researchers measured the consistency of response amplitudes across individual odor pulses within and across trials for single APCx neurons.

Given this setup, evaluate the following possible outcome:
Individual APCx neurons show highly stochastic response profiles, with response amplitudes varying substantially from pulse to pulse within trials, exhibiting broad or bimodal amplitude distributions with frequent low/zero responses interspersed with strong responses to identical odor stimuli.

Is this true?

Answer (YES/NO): YES